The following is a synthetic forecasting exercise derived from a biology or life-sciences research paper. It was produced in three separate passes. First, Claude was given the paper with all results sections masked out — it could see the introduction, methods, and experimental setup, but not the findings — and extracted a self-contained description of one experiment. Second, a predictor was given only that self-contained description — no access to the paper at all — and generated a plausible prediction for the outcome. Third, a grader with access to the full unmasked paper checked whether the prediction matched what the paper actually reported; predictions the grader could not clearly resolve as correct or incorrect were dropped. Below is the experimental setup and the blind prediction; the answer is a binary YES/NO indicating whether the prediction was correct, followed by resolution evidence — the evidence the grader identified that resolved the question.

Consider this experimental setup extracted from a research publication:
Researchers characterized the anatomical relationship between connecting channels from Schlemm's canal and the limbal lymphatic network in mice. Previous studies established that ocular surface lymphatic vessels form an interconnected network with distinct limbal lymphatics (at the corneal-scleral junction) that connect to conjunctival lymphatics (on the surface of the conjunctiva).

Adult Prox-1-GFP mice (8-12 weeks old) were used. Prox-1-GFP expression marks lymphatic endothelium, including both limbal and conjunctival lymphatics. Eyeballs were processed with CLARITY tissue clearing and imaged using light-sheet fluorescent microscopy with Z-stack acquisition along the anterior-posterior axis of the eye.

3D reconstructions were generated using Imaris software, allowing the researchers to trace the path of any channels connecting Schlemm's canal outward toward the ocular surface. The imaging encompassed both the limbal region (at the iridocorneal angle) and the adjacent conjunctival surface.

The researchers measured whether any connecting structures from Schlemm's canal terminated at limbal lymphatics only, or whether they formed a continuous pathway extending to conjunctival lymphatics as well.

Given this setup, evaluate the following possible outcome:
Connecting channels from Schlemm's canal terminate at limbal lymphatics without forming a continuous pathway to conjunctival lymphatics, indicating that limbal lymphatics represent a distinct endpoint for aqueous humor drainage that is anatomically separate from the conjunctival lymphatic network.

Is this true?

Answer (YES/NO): NO